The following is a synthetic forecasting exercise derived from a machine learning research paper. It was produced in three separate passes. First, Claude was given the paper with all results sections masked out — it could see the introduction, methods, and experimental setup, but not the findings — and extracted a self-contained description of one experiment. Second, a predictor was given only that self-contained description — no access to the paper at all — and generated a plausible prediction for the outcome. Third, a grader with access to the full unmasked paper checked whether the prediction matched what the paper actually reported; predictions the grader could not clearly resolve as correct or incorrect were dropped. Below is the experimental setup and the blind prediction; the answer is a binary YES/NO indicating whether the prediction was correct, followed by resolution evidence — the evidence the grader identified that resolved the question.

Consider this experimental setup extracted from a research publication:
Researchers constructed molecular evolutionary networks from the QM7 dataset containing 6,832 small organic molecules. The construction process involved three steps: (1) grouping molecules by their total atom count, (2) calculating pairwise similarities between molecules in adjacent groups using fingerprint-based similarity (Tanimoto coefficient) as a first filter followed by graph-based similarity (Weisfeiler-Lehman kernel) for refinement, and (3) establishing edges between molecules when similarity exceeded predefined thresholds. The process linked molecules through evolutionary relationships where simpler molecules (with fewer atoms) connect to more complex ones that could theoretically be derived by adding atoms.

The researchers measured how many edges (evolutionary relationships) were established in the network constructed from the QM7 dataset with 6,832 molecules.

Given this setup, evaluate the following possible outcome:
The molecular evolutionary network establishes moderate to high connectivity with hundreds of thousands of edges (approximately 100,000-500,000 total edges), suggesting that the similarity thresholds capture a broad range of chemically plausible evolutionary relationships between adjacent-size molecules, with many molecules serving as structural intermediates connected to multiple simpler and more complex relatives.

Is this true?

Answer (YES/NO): NO